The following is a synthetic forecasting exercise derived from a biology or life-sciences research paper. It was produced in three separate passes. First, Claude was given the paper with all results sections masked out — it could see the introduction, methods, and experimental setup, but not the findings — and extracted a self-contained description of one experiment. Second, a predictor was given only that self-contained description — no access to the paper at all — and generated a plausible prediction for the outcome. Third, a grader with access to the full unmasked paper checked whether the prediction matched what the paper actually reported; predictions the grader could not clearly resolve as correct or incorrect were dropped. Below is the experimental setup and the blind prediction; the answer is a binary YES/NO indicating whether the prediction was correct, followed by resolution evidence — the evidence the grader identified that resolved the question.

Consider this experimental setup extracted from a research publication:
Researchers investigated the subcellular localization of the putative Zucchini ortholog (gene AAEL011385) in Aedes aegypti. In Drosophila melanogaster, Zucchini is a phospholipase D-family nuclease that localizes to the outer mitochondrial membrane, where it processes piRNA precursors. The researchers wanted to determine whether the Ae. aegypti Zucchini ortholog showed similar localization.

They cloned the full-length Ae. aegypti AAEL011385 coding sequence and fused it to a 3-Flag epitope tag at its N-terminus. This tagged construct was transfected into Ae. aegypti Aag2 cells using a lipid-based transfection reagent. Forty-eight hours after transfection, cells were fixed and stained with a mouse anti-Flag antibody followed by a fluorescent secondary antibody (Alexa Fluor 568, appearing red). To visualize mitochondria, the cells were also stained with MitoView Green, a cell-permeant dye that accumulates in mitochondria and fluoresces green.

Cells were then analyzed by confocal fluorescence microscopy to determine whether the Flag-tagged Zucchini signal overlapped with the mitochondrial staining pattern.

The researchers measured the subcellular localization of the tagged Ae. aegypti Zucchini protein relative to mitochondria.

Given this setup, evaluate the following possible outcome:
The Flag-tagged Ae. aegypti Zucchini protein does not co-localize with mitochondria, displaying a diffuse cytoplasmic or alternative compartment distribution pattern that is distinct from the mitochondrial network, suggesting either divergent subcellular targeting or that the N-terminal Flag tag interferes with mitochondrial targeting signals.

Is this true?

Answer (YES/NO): NO